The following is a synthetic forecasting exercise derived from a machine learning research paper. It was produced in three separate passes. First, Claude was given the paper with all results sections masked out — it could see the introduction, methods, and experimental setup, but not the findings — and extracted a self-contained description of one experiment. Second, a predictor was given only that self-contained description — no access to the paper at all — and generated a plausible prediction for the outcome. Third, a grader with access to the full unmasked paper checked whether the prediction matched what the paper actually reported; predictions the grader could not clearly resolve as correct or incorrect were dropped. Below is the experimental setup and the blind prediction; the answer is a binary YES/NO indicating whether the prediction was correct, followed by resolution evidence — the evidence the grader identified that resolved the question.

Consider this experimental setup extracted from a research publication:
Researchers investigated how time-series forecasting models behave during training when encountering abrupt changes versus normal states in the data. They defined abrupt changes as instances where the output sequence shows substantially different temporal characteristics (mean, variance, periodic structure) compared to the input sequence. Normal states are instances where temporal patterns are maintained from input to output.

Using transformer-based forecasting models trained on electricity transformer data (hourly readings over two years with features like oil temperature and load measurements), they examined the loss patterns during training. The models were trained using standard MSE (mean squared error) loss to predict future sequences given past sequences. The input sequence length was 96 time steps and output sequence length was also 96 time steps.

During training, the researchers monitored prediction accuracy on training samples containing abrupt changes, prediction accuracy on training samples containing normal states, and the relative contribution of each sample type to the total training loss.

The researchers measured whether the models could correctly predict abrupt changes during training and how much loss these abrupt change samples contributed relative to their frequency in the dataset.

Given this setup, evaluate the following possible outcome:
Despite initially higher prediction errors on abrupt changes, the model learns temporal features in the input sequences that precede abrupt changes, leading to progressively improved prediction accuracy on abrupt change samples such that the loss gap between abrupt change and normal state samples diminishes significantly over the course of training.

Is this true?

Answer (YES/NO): NO